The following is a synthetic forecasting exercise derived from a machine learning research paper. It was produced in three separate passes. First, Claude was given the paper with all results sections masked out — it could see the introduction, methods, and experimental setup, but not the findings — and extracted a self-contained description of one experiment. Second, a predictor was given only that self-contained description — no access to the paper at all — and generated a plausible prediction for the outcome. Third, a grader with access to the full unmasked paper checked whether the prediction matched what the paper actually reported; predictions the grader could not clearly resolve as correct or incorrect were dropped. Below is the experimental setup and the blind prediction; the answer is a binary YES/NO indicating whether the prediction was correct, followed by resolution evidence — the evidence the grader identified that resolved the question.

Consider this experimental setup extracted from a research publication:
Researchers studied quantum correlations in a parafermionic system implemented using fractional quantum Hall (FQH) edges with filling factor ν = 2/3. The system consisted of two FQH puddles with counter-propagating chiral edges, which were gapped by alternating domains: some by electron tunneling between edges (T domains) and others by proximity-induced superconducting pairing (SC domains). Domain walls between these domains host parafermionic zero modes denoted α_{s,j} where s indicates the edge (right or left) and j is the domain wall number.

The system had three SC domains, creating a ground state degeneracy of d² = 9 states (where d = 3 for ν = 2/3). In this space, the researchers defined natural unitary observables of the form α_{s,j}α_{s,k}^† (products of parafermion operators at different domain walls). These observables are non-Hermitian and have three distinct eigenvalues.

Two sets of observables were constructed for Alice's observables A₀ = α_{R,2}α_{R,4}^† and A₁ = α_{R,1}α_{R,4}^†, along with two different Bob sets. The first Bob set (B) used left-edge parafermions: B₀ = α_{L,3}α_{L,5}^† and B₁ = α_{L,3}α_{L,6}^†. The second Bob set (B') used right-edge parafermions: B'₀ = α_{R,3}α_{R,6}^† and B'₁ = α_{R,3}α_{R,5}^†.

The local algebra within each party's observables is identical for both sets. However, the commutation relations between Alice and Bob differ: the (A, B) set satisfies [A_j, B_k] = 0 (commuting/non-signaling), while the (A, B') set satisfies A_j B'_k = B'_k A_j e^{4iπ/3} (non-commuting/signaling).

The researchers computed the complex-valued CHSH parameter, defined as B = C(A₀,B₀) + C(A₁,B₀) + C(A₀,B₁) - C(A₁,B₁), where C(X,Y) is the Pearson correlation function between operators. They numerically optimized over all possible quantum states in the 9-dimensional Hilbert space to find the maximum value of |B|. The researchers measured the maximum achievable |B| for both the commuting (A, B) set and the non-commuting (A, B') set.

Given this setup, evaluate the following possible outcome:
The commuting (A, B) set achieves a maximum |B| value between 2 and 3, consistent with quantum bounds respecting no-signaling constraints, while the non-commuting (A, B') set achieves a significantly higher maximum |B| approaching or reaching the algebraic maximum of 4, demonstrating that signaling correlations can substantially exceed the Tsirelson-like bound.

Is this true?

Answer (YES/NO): NO